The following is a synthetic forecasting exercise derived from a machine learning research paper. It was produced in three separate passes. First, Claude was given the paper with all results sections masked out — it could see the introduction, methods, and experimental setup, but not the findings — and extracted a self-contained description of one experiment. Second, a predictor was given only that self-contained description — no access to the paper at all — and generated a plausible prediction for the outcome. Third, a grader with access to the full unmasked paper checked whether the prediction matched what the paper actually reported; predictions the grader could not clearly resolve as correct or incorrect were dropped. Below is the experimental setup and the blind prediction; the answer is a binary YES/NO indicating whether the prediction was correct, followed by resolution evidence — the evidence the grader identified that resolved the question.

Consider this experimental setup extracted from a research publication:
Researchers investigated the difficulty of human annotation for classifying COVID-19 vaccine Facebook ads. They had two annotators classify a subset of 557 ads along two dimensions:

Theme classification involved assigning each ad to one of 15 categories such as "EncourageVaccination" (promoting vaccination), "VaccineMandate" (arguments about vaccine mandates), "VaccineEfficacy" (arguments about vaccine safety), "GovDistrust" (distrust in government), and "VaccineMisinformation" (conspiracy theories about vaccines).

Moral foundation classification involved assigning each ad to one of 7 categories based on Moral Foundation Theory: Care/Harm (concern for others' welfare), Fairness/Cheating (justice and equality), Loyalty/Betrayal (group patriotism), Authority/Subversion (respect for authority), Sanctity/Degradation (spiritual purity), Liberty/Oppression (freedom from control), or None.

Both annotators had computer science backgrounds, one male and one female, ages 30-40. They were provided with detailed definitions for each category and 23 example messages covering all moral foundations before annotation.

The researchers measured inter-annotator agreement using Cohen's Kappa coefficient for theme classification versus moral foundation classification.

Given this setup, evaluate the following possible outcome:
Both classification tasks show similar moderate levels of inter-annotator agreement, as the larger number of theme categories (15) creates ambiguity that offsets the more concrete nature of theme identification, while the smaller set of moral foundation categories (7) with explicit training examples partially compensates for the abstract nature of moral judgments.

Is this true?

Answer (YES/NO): NO